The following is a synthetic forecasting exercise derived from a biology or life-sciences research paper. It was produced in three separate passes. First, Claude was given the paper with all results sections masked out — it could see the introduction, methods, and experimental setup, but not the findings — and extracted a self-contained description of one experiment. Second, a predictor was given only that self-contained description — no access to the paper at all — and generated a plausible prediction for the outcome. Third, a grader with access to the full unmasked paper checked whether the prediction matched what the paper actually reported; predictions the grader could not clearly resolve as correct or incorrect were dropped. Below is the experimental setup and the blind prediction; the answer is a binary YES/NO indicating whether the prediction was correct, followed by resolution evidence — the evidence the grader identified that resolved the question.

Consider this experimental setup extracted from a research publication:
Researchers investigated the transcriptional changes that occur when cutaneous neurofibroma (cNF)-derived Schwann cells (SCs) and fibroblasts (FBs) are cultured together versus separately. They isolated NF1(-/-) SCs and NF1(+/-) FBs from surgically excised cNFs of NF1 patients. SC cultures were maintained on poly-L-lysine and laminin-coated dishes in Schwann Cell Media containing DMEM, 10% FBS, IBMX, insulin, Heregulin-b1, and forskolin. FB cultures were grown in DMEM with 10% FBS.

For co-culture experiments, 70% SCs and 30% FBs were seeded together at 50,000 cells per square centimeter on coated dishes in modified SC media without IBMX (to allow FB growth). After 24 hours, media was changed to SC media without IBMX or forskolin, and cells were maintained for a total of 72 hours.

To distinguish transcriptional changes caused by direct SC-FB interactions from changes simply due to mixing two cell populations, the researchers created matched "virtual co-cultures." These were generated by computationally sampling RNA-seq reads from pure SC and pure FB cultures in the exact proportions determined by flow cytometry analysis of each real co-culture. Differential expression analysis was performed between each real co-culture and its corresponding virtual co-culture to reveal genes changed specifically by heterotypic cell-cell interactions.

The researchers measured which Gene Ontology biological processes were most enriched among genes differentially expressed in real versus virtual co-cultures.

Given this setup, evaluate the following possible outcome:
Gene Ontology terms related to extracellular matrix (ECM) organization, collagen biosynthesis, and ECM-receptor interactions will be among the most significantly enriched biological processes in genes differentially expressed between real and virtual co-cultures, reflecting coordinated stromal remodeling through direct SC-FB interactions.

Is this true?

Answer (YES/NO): NO